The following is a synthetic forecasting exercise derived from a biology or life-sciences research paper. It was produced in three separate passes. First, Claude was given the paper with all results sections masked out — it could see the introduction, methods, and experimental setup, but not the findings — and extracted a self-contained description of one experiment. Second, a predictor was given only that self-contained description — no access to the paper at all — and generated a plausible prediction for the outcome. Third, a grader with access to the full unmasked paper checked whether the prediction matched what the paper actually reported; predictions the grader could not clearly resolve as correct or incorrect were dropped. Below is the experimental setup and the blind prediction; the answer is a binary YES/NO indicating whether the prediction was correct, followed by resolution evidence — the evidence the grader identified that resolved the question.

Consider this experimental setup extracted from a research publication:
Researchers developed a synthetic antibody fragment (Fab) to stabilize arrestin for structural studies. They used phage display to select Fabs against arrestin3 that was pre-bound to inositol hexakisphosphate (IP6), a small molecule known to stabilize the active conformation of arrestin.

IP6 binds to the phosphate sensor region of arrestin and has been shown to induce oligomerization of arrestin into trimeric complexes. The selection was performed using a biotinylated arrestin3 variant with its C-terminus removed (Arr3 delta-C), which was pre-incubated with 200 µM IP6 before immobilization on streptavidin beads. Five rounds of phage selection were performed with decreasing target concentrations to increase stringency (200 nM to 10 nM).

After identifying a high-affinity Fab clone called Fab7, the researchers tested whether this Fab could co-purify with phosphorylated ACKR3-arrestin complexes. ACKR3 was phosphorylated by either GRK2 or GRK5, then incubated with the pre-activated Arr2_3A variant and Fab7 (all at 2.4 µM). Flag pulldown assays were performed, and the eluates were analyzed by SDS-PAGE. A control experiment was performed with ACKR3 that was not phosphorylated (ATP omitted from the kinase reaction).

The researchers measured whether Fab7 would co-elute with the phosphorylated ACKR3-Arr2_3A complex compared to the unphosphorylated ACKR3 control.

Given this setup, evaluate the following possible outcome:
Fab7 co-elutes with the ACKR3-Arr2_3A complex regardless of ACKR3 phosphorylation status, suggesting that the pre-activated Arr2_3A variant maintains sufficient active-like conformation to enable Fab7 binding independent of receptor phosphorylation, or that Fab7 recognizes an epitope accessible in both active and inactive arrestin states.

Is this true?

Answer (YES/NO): NO